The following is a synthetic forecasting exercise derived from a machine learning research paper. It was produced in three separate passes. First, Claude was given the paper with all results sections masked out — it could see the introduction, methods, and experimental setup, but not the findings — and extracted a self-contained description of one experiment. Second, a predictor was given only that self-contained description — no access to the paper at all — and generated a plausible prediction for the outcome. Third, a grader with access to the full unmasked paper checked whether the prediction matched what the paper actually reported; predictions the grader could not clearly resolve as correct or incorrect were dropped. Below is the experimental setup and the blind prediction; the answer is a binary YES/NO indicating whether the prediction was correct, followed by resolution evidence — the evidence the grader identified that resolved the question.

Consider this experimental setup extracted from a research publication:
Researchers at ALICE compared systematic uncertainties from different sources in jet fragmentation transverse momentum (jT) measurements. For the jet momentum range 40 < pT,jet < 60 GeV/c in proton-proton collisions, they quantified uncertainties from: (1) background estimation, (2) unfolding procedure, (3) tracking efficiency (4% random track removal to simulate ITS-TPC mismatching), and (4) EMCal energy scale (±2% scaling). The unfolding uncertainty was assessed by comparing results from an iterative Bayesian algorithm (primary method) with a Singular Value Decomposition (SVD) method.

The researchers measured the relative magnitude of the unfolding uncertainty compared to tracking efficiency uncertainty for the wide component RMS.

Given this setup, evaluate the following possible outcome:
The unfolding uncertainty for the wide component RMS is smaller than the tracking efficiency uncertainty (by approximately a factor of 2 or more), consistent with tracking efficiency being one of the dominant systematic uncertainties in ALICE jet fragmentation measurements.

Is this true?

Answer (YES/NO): NO